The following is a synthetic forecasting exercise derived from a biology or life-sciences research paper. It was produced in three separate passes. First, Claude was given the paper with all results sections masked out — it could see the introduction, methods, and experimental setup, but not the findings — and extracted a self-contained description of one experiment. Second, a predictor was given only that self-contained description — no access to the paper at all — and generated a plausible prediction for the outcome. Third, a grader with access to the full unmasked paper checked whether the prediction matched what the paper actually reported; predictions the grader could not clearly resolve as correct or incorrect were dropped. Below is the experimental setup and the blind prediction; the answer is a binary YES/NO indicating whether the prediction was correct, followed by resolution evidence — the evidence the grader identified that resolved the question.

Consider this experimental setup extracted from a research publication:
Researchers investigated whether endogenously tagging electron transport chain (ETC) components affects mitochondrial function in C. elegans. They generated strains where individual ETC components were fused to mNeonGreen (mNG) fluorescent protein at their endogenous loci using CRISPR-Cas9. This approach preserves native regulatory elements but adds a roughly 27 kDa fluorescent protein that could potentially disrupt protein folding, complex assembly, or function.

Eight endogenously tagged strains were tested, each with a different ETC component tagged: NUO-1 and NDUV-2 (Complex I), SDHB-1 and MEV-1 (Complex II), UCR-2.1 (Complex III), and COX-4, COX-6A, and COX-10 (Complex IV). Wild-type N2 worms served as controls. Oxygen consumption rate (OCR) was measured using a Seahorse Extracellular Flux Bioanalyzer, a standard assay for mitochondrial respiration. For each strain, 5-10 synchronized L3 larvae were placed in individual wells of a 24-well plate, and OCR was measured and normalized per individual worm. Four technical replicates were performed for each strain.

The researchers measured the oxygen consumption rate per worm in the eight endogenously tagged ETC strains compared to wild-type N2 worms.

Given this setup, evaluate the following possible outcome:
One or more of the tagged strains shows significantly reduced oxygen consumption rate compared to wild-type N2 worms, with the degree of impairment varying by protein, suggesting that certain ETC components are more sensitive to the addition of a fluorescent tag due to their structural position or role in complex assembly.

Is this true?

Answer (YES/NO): YES